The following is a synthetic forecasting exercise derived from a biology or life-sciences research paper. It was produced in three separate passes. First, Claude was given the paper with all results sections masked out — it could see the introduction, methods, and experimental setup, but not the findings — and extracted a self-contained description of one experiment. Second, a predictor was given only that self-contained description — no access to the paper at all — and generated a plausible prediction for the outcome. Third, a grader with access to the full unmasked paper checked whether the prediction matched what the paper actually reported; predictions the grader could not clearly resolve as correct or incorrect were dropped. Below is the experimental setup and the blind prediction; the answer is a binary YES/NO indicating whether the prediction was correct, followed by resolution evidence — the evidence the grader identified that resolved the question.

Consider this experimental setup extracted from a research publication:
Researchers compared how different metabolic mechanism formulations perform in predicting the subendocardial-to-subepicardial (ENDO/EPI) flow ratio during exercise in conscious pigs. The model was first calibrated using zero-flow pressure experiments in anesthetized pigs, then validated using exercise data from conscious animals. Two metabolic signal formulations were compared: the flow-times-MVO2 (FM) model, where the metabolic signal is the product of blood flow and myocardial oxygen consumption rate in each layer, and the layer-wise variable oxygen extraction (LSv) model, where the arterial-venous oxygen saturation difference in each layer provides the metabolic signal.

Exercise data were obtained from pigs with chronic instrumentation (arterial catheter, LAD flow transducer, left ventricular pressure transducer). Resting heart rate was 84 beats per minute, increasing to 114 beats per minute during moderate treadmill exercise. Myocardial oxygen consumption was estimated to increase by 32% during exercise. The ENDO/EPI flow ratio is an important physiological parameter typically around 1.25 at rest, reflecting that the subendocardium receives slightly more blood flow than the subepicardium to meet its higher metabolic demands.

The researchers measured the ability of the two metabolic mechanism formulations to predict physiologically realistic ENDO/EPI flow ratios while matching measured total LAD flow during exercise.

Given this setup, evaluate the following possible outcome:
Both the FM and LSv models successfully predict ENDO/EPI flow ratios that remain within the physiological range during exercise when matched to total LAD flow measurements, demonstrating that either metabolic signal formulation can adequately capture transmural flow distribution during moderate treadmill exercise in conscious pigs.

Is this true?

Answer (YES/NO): NO